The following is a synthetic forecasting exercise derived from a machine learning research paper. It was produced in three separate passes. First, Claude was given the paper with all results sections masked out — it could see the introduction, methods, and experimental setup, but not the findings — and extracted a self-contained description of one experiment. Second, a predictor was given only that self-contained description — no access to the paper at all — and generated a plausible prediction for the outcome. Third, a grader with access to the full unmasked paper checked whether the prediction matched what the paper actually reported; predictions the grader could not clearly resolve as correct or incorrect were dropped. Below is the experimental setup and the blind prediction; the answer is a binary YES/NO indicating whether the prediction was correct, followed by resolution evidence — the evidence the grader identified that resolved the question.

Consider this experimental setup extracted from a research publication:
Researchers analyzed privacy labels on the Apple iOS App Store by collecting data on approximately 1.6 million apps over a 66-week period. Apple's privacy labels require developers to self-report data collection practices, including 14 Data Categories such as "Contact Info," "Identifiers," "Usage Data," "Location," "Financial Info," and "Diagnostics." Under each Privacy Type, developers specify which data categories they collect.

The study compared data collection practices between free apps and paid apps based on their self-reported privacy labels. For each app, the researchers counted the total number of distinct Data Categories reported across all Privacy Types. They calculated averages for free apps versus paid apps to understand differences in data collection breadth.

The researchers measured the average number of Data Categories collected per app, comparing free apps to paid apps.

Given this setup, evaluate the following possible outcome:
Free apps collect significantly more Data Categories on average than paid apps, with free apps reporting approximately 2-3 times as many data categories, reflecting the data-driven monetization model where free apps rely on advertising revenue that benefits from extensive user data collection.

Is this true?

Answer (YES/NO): NO